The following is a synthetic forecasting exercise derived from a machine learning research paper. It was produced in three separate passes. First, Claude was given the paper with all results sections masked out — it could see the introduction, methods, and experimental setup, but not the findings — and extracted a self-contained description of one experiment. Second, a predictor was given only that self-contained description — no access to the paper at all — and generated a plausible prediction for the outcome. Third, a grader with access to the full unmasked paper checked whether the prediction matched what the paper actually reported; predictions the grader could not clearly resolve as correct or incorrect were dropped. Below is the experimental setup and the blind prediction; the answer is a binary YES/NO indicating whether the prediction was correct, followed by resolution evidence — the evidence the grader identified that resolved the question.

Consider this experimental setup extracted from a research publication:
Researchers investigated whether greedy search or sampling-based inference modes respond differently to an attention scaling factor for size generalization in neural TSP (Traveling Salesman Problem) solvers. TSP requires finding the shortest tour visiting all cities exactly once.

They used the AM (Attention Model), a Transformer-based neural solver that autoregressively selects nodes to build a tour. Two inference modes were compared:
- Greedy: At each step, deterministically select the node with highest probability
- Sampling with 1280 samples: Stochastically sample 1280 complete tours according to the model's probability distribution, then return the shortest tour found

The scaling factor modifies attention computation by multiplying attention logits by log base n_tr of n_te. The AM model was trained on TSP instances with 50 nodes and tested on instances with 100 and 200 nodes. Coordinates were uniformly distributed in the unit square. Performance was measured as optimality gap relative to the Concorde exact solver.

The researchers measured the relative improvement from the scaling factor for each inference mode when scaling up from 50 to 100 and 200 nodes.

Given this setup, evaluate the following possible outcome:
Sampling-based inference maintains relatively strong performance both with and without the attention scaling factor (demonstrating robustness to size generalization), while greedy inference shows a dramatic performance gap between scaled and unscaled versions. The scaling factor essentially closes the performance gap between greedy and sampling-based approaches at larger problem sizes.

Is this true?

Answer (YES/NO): NO